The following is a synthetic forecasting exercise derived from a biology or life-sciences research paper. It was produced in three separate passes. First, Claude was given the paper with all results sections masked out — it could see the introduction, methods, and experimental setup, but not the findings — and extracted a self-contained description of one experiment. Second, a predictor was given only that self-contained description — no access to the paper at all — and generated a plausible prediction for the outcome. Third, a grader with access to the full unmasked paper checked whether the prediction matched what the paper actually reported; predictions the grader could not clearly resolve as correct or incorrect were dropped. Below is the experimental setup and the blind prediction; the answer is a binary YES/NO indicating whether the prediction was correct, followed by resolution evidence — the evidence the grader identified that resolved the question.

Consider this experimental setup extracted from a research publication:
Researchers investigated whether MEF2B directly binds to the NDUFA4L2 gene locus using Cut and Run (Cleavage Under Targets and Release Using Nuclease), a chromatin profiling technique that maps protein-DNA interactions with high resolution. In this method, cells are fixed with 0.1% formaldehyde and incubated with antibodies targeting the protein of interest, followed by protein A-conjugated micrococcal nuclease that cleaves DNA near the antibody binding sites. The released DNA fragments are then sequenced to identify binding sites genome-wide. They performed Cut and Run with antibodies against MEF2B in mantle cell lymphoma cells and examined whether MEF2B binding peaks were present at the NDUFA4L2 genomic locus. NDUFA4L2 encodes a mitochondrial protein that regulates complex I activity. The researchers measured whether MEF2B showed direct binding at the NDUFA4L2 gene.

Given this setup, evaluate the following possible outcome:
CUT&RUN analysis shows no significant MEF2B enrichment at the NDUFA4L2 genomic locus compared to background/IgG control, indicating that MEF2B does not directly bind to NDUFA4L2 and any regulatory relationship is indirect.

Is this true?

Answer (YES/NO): NO